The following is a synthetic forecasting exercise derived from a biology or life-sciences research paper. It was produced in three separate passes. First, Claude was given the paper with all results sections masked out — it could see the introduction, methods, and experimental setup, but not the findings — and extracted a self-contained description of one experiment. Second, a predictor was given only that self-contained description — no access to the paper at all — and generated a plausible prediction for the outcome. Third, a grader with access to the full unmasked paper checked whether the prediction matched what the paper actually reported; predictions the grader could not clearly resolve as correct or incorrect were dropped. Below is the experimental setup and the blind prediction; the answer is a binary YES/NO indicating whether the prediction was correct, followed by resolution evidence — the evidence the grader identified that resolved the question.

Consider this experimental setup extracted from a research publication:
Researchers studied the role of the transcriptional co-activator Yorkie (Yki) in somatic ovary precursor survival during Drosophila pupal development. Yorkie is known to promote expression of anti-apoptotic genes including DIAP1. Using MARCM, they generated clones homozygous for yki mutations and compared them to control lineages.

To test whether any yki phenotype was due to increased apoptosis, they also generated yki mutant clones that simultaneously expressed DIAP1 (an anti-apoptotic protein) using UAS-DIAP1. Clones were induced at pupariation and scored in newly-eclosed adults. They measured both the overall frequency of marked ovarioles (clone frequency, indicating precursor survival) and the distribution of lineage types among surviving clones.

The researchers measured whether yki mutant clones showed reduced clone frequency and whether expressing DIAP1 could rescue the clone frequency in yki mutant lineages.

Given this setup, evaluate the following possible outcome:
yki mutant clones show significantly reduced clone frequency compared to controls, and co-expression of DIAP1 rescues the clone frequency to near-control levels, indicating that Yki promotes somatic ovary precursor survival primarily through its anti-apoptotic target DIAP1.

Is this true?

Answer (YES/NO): YES